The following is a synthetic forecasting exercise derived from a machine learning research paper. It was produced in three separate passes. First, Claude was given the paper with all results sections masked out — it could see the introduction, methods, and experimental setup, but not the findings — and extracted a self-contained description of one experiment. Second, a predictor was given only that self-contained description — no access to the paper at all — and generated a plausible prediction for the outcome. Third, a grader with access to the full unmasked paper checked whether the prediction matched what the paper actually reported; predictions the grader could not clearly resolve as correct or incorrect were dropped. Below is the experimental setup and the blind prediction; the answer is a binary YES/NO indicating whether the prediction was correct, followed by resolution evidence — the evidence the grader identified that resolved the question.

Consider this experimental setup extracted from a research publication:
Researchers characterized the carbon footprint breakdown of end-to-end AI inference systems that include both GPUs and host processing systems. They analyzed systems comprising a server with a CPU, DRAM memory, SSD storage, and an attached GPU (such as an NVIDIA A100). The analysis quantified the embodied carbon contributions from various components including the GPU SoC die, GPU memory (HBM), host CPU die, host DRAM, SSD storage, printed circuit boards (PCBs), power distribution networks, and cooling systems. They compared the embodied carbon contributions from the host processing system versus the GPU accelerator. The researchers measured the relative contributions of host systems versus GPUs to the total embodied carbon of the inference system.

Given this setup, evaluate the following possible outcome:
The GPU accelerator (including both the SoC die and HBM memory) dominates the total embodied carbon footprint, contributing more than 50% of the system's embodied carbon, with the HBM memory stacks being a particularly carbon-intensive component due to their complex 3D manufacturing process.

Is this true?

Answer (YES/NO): NO